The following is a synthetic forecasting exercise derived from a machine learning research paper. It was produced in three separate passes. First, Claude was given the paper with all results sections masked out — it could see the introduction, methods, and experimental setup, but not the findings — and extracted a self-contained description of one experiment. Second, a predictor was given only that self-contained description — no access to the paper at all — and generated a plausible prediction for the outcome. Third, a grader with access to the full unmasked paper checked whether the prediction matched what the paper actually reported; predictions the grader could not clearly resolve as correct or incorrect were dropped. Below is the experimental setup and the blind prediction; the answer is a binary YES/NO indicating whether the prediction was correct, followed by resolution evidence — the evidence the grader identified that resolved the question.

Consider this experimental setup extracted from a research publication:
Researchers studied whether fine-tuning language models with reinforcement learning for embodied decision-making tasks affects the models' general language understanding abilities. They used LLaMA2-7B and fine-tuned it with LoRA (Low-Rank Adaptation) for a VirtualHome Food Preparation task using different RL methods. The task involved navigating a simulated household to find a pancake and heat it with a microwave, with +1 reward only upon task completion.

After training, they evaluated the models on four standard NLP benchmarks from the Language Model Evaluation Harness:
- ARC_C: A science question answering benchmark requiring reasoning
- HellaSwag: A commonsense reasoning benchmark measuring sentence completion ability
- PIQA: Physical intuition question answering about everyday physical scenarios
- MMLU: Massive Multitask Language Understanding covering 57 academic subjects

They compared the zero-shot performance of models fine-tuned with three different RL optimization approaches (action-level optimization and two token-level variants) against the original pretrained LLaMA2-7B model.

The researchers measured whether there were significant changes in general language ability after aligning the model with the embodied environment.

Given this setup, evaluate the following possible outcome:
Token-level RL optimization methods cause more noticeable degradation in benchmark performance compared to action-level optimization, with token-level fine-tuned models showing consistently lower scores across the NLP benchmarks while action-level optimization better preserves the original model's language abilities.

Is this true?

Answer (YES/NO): NO